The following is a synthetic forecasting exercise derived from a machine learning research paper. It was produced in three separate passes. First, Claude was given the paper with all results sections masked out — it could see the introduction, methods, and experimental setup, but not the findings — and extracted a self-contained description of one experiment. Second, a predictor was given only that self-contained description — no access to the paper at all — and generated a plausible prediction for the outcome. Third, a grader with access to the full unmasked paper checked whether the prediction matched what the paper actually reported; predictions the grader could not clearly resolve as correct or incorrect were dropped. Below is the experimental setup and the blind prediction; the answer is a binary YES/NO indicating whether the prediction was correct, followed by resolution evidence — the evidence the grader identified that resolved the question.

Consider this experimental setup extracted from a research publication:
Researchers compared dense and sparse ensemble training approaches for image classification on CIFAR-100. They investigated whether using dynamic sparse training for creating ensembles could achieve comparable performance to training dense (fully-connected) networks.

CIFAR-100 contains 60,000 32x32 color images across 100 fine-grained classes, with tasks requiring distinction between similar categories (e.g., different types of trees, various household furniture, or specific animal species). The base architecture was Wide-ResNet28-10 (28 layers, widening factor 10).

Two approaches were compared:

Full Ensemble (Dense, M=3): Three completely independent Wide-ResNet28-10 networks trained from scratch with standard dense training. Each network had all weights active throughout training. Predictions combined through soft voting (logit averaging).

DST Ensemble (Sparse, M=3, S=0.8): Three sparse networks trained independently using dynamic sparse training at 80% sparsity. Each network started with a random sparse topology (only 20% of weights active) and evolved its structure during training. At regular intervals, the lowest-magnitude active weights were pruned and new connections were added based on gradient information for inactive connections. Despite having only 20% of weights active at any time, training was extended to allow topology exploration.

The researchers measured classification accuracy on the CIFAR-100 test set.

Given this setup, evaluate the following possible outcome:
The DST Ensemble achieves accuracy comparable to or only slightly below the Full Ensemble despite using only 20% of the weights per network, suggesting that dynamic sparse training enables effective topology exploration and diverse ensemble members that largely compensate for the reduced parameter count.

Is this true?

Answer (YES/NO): YES